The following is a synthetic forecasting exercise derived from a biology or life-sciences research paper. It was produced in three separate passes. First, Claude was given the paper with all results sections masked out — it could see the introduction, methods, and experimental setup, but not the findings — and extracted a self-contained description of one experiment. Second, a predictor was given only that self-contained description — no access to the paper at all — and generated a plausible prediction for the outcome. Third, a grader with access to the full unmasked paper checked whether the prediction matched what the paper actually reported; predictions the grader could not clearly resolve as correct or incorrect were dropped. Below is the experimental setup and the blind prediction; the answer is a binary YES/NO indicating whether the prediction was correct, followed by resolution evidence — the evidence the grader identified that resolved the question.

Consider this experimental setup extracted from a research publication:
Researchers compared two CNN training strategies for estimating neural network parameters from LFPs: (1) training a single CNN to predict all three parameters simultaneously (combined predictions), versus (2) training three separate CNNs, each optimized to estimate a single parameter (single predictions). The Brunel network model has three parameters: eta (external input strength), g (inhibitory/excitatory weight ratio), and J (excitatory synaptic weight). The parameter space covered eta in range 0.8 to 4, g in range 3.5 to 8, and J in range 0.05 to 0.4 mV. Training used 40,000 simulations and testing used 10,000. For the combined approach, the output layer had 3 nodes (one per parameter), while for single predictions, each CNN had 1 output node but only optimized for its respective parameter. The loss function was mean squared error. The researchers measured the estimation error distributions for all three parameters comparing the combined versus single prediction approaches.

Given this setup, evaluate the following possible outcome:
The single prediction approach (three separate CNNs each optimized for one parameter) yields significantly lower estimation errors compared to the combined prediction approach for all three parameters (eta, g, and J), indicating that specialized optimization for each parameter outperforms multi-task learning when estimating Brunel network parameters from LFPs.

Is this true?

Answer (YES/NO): NO